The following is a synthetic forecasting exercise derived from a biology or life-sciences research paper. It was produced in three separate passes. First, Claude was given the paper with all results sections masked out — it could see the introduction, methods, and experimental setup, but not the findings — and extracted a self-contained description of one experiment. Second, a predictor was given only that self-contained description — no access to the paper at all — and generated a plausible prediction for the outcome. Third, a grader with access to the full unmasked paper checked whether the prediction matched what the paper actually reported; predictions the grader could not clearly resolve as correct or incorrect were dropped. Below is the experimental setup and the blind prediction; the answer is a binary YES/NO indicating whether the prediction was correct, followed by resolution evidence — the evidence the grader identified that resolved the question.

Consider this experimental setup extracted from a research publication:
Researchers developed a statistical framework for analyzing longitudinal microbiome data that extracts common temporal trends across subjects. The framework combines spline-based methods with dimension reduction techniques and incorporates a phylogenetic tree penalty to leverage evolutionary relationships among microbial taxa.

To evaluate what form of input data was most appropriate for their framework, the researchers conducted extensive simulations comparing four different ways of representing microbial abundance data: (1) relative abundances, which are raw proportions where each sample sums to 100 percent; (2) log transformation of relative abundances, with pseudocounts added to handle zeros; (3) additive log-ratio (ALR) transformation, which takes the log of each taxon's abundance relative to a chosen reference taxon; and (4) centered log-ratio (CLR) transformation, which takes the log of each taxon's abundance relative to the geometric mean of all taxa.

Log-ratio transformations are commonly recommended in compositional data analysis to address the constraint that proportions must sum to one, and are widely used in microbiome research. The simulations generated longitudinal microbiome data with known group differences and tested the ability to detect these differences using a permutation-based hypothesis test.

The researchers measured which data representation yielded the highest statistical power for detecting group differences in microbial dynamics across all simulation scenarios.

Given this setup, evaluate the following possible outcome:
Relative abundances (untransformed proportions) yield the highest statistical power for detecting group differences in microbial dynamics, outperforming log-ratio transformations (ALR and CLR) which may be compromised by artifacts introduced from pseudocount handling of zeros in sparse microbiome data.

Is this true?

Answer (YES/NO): YES